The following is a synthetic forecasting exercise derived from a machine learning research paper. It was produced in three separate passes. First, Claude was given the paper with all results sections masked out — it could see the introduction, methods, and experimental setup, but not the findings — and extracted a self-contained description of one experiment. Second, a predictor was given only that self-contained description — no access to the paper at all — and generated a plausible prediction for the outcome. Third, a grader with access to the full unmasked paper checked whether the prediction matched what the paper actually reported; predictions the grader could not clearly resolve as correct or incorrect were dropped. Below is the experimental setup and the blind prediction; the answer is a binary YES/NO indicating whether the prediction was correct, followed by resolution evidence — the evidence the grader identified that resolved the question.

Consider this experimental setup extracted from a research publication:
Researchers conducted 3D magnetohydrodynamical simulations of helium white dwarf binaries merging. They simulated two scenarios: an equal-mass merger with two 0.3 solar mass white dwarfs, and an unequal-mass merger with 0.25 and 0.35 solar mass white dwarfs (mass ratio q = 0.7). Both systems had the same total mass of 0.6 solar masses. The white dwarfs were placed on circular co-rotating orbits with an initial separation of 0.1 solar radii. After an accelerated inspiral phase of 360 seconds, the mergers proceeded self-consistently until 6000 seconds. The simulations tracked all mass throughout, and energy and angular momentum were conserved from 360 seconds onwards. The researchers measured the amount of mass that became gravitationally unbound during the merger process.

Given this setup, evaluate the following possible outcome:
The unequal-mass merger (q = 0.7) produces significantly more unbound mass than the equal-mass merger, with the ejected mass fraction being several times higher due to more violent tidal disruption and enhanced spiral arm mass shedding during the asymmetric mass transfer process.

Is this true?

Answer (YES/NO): NO